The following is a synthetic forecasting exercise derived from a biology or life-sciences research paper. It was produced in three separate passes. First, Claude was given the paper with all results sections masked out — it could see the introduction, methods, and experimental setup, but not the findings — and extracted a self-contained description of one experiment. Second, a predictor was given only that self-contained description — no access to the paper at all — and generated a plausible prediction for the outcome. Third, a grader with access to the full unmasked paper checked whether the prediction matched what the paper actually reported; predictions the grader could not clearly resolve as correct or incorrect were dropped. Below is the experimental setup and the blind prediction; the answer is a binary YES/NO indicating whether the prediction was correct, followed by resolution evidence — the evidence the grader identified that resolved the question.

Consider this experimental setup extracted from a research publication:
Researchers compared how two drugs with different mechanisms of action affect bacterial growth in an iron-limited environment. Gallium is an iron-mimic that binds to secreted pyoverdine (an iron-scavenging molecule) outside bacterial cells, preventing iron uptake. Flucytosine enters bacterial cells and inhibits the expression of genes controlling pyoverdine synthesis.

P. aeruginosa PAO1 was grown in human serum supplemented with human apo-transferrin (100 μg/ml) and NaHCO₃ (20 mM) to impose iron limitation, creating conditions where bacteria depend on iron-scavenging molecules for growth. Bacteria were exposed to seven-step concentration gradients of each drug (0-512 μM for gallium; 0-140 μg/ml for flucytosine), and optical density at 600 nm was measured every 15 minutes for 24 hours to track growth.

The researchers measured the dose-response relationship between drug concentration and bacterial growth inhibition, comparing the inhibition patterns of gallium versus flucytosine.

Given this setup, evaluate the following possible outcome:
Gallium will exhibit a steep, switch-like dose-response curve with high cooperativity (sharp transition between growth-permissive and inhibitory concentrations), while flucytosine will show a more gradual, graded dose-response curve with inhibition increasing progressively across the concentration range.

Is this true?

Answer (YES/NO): NO